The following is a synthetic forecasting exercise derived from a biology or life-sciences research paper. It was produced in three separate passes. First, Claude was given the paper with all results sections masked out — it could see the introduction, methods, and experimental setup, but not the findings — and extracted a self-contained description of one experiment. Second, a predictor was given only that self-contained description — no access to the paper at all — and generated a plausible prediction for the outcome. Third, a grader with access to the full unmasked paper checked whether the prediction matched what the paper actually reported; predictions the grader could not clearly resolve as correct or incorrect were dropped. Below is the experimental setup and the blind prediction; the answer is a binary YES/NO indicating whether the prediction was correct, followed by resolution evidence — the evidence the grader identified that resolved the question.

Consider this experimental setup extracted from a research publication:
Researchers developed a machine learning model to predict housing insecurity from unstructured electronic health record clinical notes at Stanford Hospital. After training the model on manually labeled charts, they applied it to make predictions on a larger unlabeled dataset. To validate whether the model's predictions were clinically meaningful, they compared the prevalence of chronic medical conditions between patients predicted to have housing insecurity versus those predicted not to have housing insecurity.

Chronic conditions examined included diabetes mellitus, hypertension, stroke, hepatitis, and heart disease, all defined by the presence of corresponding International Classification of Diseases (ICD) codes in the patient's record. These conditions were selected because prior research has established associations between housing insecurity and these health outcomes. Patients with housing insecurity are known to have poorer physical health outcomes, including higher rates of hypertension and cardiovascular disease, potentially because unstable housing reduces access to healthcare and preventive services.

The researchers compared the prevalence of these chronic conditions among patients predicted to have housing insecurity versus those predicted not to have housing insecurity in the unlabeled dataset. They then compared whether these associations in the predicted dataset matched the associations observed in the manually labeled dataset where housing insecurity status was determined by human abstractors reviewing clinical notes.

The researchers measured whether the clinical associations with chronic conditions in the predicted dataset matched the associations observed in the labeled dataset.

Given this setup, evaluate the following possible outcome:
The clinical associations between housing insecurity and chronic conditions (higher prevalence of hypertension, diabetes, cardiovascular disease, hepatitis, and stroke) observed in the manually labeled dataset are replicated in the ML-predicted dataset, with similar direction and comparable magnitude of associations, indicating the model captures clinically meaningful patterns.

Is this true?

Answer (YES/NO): NO